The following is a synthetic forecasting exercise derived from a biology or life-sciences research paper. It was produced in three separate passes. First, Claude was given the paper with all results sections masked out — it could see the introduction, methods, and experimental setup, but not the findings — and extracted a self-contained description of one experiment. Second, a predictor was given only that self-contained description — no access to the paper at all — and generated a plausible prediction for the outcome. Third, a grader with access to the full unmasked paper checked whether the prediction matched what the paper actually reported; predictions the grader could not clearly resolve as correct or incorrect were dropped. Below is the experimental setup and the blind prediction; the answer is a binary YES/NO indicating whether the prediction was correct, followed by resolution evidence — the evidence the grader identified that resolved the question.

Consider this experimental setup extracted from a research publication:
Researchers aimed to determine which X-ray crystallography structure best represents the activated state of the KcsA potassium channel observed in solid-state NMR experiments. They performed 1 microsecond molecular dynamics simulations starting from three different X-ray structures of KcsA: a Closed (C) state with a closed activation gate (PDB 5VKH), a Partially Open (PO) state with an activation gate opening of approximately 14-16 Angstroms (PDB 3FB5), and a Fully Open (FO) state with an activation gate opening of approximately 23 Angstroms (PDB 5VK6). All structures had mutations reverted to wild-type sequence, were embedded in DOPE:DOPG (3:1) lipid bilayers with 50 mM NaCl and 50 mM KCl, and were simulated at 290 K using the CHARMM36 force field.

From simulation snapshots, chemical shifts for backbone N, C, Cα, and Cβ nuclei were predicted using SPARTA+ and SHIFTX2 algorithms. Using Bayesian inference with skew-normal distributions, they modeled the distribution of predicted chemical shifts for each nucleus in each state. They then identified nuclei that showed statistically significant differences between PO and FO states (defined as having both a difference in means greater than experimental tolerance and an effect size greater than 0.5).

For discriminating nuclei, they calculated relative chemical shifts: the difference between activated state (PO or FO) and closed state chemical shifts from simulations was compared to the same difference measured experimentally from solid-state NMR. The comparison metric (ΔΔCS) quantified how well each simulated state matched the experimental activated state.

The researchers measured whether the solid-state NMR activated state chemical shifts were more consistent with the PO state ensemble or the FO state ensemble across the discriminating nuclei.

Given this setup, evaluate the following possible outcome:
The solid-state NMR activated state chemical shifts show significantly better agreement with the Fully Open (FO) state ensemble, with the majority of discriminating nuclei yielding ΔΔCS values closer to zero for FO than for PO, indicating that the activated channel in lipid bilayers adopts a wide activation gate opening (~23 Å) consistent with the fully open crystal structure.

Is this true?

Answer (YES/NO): NO